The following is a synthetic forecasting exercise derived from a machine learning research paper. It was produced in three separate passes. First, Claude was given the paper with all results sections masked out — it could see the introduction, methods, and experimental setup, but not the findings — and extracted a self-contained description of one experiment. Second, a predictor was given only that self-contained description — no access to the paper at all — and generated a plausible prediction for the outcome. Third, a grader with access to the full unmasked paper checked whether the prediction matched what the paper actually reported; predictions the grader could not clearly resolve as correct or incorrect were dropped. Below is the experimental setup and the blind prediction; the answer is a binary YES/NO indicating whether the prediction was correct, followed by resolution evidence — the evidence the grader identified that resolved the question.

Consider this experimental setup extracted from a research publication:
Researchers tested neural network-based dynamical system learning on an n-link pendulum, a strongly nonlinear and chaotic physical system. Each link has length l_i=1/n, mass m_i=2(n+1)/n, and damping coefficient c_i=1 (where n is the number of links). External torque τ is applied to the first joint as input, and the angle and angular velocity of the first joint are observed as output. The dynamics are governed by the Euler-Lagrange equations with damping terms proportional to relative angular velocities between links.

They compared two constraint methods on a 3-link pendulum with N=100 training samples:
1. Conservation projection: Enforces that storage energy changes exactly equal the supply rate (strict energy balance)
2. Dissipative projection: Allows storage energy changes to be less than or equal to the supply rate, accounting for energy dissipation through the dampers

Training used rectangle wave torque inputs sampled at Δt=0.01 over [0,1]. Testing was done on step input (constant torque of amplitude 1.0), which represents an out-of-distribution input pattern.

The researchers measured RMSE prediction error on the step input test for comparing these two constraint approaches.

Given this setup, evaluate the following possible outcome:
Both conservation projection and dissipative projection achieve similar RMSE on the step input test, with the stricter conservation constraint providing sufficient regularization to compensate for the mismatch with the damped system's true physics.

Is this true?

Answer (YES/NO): YES